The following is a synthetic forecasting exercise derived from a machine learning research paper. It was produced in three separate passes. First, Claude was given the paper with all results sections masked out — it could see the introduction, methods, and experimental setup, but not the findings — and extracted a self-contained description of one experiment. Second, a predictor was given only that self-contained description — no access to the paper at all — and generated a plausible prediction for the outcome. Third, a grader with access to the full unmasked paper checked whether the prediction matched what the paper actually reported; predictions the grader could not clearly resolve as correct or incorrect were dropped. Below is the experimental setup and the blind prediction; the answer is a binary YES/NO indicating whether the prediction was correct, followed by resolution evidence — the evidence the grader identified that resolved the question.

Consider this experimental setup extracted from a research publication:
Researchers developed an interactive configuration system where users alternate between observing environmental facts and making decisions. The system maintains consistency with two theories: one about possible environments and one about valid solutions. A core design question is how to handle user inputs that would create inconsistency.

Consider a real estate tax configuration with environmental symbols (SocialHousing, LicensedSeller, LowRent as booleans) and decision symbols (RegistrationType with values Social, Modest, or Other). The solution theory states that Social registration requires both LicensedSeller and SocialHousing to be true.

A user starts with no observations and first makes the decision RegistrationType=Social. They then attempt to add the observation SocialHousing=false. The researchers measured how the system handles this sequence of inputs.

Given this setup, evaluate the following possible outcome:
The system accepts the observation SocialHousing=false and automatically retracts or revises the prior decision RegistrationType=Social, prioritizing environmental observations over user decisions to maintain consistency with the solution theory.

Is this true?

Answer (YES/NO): NO